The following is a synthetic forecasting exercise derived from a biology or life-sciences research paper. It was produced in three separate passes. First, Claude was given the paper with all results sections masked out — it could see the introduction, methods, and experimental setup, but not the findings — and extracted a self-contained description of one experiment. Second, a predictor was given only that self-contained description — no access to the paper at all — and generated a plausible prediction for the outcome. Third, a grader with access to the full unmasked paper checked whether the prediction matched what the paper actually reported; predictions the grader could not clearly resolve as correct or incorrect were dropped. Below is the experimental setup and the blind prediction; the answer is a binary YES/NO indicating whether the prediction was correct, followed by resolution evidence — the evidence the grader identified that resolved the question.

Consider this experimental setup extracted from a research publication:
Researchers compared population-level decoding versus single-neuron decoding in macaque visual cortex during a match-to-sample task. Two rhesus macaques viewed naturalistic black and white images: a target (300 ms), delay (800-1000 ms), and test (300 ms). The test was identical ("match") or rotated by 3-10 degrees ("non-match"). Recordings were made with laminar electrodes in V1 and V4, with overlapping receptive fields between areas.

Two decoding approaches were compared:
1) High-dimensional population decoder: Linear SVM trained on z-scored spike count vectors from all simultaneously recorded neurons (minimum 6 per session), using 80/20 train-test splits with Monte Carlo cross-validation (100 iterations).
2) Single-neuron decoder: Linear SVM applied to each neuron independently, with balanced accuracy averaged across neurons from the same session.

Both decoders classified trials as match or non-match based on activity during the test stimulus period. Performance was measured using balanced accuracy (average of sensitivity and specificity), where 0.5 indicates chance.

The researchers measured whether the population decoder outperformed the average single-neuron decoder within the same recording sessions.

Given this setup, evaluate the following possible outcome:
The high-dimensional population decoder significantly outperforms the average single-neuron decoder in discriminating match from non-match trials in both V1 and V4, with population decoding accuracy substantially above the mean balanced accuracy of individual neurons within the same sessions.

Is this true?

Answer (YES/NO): YES